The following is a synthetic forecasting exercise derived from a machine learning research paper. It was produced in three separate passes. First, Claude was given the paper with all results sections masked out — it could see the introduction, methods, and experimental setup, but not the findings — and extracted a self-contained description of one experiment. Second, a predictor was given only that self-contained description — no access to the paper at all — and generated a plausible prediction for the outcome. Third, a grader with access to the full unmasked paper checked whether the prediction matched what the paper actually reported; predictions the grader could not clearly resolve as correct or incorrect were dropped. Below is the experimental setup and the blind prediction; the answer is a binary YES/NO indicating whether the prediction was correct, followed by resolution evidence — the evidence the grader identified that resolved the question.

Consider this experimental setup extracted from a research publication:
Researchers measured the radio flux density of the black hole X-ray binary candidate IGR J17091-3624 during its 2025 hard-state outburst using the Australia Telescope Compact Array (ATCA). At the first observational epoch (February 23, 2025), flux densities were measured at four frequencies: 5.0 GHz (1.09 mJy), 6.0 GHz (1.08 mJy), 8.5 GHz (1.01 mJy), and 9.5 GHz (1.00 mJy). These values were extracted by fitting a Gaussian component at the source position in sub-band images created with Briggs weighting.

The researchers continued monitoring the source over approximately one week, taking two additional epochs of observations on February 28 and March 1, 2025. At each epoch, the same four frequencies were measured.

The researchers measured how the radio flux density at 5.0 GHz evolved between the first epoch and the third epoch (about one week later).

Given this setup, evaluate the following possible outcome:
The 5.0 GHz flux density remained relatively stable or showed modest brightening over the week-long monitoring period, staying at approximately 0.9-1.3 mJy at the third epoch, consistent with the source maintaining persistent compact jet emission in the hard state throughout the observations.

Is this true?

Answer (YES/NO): NO